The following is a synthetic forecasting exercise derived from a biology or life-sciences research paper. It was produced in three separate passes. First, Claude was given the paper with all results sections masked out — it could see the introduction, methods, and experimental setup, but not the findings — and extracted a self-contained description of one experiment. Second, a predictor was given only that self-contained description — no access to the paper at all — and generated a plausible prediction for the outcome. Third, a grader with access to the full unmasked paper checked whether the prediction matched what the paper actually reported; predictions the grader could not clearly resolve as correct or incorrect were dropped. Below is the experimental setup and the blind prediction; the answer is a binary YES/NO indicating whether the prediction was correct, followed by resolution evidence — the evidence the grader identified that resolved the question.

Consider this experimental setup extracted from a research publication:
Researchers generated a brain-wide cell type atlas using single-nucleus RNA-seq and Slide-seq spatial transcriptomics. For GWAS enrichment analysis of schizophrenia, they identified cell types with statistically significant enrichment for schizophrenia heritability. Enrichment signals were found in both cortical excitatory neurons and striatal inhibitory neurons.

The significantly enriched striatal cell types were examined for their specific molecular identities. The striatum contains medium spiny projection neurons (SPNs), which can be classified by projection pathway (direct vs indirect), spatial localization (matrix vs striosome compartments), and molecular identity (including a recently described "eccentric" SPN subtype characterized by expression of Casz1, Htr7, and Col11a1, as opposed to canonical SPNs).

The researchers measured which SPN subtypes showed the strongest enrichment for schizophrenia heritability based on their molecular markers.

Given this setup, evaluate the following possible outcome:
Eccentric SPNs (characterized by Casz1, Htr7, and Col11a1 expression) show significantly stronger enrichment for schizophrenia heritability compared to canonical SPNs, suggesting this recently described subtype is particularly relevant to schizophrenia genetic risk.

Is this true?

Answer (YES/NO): YES